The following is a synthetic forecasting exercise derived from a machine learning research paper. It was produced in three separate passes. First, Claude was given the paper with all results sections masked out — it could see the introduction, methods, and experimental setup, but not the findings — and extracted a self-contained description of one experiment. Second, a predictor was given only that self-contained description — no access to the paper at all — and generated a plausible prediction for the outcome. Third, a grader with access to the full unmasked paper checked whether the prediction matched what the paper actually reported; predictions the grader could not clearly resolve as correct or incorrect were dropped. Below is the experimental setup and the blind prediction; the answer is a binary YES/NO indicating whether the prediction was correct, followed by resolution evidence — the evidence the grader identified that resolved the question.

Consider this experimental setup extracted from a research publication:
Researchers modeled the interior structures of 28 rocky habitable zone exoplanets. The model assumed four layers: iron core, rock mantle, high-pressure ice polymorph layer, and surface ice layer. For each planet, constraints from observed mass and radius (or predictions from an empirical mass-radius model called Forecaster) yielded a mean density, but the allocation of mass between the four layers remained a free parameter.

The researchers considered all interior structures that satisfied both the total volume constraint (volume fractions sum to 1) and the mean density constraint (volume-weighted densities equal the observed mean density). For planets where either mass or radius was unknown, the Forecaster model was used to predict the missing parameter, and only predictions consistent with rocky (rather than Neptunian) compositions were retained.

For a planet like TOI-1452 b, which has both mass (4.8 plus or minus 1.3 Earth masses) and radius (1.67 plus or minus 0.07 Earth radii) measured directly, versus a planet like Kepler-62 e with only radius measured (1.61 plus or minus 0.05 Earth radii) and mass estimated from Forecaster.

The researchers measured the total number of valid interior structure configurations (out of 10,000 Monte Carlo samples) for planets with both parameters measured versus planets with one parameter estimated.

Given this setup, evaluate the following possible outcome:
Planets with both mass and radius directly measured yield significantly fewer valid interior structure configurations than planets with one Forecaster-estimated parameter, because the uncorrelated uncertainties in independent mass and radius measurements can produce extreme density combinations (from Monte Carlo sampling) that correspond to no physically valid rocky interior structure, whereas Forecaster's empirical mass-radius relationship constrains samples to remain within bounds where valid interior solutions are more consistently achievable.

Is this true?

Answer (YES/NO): NO